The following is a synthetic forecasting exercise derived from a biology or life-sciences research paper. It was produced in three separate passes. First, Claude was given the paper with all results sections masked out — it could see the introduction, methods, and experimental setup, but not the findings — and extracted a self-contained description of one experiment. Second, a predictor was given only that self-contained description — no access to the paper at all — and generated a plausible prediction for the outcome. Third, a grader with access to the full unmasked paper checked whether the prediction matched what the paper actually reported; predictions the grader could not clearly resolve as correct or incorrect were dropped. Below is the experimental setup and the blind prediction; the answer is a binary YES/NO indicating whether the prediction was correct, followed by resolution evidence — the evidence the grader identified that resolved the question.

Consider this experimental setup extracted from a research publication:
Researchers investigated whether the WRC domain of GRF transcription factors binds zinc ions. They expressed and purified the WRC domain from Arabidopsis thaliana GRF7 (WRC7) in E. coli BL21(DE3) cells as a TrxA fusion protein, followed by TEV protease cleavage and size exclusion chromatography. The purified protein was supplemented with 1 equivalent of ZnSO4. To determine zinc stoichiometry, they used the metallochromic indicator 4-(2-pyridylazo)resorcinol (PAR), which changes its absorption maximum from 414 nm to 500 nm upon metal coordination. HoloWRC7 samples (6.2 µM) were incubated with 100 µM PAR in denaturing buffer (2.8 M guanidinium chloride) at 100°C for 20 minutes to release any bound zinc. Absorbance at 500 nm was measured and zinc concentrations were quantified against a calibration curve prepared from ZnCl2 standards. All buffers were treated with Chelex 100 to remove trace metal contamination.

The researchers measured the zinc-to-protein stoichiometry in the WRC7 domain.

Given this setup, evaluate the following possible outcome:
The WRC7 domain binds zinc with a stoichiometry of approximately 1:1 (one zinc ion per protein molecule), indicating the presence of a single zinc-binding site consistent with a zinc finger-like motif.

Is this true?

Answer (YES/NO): YES